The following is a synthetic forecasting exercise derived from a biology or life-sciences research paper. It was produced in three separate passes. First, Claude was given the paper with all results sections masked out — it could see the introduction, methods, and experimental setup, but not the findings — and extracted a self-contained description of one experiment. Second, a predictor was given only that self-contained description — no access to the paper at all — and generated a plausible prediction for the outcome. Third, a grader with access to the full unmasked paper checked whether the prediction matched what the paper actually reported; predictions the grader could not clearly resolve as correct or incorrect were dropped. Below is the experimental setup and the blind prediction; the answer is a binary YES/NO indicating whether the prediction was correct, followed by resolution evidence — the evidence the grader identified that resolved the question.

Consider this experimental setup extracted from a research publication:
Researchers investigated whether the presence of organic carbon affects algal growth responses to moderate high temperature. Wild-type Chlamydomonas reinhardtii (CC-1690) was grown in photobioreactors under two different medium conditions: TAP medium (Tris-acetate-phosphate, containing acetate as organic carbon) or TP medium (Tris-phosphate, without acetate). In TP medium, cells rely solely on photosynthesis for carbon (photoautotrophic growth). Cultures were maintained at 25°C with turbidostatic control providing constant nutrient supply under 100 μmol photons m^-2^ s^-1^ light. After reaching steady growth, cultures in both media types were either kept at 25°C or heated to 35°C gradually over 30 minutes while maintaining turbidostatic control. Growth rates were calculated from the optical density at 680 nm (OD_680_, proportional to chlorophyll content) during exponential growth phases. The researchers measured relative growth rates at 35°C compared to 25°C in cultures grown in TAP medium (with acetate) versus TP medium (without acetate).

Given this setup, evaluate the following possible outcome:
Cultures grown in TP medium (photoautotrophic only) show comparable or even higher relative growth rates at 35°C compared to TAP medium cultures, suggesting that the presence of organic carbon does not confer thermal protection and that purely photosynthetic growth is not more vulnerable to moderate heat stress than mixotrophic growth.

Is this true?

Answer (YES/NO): NO